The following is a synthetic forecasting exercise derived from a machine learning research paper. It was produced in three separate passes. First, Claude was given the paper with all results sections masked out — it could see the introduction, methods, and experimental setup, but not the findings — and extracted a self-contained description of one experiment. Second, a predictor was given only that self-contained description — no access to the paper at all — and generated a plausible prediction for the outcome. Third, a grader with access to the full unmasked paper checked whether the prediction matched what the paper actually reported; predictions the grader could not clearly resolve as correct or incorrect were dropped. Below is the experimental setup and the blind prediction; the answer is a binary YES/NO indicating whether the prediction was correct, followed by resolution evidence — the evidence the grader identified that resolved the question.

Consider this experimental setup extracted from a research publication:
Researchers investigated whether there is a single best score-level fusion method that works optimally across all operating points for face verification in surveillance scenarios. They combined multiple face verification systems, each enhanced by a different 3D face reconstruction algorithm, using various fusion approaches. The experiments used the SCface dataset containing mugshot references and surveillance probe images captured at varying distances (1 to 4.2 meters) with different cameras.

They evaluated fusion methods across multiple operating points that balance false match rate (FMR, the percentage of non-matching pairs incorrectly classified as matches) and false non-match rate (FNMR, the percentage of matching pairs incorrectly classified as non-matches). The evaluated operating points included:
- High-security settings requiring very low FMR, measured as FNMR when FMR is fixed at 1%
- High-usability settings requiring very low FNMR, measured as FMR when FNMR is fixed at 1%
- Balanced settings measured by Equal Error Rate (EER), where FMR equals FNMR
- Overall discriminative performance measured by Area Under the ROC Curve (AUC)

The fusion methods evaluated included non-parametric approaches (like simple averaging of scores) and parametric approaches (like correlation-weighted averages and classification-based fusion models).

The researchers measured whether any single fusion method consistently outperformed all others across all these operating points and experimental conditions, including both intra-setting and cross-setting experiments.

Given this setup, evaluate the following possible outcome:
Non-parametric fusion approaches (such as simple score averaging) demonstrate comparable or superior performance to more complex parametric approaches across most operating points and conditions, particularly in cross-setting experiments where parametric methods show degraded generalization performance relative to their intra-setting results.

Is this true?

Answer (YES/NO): NO